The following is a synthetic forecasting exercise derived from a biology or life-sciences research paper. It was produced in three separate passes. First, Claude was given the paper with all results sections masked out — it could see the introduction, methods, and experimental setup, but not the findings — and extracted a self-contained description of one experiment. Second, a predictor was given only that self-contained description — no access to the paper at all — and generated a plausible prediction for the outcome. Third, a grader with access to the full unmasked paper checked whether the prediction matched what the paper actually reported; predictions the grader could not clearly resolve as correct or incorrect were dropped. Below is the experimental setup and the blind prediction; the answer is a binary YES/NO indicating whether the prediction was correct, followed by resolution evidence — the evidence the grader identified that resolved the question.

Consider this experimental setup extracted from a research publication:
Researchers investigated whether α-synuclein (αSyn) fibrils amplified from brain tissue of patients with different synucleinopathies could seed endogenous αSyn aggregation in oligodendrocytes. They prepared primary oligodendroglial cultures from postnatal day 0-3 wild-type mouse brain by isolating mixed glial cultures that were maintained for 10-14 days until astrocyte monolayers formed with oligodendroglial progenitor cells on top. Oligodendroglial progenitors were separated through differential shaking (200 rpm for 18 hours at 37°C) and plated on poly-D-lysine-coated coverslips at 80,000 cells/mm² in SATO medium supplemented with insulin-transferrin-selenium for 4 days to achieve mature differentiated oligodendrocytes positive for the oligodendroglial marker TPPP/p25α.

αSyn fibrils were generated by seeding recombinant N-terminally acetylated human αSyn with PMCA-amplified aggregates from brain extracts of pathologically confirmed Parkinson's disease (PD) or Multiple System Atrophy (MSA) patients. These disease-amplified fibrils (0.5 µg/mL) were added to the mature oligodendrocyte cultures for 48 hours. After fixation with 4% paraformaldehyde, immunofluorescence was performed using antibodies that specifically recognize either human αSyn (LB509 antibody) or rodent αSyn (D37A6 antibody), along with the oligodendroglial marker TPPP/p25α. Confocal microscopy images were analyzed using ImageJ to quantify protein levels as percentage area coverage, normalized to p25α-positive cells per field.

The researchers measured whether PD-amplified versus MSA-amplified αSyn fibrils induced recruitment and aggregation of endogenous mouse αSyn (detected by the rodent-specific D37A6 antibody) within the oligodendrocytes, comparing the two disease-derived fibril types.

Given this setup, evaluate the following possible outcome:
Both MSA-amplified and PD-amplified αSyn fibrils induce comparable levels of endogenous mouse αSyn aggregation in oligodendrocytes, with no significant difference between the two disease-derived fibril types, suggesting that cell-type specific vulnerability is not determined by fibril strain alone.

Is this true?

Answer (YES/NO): NO